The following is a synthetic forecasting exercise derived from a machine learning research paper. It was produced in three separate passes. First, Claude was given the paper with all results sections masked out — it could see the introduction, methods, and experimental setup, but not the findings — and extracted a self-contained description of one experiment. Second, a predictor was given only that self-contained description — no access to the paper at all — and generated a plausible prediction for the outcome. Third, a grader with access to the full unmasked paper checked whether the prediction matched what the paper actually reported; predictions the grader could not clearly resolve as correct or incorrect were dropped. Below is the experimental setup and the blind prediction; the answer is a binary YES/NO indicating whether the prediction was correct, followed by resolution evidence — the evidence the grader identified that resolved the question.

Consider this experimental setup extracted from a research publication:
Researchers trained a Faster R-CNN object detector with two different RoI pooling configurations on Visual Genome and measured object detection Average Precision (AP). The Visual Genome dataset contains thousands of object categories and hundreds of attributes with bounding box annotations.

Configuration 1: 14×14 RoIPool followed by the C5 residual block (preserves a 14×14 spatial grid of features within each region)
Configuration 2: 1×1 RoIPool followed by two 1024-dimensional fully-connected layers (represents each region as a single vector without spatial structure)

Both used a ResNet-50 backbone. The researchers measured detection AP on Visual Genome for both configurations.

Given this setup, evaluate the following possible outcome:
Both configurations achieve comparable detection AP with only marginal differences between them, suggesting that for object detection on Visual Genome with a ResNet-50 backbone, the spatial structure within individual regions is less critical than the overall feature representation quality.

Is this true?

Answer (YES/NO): NO